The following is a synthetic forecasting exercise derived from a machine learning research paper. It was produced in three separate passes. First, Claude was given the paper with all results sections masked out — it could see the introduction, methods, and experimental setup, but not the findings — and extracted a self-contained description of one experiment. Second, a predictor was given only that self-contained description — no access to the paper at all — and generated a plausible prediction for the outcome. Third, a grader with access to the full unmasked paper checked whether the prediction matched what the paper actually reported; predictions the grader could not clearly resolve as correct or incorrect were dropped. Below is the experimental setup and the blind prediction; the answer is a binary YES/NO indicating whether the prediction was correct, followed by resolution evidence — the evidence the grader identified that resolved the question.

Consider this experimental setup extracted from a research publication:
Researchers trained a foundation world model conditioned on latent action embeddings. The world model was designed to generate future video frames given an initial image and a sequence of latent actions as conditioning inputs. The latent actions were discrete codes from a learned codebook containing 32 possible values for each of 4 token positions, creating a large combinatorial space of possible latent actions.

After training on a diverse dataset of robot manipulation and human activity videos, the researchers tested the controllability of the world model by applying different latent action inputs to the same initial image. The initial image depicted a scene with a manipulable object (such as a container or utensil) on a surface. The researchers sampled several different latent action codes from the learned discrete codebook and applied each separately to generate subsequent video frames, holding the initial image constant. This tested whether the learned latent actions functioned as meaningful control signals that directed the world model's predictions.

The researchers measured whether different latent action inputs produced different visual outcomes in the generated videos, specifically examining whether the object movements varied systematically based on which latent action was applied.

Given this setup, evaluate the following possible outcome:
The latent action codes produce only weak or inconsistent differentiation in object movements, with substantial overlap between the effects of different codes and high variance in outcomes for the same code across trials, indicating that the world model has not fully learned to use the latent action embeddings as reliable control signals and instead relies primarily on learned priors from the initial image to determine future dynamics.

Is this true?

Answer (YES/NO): NO